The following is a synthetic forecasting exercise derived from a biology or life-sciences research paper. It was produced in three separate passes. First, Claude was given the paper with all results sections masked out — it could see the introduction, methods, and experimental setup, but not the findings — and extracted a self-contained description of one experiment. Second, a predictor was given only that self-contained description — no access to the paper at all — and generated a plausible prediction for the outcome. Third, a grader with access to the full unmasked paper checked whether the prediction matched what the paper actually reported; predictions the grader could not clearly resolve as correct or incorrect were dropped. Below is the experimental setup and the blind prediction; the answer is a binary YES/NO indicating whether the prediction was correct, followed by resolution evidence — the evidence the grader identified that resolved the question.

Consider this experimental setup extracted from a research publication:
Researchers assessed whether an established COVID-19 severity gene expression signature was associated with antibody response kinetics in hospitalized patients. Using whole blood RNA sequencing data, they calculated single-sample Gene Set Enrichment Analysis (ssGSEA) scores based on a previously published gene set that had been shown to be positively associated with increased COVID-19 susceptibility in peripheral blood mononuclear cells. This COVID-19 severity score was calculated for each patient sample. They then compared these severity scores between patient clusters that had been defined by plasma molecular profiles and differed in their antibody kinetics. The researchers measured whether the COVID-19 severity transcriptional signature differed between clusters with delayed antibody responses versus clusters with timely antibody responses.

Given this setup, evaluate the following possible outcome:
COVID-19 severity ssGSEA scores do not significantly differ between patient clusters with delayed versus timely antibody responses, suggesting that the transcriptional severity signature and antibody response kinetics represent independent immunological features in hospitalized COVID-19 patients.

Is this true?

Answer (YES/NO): NO